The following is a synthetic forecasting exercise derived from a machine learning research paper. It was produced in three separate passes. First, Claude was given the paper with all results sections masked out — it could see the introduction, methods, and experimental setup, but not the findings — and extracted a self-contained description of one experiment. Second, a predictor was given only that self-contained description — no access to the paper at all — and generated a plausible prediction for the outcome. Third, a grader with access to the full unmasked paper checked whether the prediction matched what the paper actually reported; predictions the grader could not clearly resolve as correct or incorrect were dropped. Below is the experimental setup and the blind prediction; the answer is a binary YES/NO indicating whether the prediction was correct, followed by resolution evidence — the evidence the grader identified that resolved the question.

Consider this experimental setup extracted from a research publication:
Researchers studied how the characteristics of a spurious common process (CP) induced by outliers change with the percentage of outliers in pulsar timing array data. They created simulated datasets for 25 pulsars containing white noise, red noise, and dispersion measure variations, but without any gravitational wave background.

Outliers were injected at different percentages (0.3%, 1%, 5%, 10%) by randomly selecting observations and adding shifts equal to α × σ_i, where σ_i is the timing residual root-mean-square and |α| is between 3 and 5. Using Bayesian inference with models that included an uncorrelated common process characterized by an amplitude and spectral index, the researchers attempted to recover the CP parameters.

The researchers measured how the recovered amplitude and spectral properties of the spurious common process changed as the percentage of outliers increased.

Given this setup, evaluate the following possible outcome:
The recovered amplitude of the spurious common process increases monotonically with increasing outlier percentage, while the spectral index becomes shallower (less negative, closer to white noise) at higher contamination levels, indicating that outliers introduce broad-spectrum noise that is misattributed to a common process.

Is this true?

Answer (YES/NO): YES